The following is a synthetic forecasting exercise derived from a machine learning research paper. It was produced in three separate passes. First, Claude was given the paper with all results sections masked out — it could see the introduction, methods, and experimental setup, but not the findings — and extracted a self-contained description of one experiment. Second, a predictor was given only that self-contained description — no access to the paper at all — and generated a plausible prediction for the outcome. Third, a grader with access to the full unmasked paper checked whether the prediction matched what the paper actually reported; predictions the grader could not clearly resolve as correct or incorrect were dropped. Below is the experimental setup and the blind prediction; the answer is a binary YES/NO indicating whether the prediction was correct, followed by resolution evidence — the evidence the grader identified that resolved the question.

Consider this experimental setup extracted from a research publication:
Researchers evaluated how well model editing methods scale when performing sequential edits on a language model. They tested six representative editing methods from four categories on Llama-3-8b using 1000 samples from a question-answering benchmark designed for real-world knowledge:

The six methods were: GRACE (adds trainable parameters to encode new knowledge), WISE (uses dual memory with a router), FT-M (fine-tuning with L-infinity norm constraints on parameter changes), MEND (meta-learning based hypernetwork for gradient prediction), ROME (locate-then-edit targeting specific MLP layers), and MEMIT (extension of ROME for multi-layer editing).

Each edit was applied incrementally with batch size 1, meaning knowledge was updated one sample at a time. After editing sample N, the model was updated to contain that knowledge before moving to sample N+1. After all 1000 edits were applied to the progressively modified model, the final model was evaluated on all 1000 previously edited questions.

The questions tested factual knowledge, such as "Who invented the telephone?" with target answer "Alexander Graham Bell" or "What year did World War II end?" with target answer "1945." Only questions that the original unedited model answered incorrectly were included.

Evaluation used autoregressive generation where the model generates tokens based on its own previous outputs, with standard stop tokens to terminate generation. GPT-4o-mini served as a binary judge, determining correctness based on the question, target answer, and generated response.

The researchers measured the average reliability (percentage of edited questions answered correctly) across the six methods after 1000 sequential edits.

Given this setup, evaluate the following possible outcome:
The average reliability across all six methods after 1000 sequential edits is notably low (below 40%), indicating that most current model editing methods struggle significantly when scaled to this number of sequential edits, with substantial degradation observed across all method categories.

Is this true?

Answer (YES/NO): YES